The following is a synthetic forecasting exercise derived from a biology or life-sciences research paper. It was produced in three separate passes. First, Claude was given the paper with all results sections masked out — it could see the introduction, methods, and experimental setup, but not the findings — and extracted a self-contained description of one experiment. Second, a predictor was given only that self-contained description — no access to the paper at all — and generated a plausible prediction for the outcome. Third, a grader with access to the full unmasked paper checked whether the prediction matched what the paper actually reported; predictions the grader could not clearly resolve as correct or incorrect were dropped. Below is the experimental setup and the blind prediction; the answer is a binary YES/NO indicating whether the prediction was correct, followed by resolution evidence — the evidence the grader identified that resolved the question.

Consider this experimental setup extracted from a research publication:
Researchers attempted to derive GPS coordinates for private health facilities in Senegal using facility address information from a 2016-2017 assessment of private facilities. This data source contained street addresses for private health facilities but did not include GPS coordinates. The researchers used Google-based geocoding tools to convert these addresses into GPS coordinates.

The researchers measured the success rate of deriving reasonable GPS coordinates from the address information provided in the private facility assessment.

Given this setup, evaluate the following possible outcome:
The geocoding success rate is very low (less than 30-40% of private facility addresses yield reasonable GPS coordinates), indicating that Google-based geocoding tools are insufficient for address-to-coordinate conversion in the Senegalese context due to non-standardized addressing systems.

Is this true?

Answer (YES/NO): YES